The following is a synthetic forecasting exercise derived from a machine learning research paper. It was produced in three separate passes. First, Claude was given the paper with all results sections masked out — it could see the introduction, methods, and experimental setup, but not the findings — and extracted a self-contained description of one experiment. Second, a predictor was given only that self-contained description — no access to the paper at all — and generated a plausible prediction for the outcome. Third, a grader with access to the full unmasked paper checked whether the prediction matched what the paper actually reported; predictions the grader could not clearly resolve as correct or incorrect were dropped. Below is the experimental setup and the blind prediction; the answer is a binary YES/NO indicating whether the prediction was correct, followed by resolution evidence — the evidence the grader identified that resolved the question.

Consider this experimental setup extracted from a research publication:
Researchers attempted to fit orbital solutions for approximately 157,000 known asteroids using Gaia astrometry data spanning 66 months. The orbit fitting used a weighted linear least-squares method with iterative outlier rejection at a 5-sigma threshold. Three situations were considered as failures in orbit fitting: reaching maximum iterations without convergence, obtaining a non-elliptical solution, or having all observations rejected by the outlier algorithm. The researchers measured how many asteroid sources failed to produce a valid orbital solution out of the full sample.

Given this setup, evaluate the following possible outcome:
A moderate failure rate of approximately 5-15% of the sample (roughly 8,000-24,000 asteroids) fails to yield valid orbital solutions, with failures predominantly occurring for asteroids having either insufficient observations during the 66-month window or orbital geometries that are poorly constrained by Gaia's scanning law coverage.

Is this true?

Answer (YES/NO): NO